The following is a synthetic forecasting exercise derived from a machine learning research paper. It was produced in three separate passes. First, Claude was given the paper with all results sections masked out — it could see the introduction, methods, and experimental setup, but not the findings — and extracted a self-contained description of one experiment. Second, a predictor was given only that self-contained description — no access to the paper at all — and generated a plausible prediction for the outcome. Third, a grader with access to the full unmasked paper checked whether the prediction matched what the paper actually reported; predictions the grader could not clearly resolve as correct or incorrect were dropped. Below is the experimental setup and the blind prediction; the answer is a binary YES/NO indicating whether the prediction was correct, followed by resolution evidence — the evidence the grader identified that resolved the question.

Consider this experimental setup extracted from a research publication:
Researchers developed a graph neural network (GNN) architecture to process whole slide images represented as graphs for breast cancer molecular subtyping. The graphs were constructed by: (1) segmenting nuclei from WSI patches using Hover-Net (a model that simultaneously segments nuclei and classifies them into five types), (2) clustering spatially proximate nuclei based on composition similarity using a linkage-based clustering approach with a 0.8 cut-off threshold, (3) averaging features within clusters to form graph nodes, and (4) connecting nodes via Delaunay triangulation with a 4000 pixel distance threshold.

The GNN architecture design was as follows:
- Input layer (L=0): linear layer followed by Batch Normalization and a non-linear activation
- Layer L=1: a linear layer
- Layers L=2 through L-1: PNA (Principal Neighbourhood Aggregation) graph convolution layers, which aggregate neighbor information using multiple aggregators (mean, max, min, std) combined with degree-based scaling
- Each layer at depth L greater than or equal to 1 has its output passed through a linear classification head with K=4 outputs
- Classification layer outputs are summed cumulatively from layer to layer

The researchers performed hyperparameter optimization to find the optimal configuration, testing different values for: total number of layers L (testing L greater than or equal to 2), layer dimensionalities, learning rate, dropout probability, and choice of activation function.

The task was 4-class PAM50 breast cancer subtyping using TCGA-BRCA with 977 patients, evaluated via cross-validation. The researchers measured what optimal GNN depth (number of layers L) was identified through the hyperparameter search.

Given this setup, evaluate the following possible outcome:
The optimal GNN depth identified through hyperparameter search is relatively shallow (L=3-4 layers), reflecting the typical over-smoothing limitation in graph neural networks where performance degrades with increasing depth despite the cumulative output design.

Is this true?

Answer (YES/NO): YES